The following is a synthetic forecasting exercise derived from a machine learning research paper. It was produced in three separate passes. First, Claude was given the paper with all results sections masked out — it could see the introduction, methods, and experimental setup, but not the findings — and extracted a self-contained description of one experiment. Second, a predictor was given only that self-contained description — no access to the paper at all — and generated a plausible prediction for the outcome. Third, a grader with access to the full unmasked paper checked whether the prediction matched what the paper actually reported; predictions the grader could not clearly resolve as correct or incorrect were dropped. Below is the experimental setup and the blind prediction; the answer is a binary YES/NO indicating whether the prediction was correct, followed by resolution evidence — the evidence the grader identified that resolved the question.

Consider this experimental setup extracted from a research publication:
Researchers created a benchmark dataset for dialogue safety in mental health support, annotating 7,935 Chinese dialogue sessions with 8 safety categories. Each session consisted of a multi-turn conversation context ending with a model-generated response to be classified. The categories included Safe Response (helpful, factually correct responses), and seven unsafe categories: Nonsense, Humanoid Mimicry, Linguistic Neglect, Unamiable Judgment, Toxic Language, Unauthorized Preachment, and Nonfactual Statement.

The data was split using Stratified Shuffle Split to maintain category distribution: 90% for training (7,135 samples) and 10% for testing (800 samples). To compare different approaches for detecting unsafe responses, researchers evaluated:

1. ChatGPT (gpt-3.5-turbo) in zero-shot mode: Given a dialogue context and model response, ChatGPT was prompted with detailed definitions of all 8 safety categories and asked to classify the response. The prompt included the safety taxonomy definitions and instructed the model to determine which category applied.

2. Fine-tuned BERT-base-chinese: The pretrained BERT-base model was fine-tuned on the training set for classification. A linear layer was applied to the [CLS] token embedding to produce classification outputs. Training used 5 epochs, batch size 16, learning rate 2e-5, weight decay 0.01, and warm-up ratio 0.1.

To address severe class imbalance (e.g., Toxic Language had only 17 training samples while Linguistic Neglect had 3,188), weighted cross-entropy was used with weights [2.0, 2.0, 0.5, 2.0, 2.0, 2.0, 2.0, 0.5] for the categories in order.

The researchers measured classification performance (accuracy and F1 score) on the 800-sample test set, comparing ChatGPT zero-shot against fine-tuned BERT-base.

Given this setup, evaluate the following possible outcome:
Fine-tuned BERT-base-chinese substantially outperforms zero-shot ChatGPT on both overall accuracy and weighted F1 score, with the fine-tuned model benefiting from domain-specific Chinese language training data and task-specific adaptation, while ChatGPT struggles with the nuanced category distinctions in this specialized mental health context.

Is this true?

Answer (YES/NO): YES